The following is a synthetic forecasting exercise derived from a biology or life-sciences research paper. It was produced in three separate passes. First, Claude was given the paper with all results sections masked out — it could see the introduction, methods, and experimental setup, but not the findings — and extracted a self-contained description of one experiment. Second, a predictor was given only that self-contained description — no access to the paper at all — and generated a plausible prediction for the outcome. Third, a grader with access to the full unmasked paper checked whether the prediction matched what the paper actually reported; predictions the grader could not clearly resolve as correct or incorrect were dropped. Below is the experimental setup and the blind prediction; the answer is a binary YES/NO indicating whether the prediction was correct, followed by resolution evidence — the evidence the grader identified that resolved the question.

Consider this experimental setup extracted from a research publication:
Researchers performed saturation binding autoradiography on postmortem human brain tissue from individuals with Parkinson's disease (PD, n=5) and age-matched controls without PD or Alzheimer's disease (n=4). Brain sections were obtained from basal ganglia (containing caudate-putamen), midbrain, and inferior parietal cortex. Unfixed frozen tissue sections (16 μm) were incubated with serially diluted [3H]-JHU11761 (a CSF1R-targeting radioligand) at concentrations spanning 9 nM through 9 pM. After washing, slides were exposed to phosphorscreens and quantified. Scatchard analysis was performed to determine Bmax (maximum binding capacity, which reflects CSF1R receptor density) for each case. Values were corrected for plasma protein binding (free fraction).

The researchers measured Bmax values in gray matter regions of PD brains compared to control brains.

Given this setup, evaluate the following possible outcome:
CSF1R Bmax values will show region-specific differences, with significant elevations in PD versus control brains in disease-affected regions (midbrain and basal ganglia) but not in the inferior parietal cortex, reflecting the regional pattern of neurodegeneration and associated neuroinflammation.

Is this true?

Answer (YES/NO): NO